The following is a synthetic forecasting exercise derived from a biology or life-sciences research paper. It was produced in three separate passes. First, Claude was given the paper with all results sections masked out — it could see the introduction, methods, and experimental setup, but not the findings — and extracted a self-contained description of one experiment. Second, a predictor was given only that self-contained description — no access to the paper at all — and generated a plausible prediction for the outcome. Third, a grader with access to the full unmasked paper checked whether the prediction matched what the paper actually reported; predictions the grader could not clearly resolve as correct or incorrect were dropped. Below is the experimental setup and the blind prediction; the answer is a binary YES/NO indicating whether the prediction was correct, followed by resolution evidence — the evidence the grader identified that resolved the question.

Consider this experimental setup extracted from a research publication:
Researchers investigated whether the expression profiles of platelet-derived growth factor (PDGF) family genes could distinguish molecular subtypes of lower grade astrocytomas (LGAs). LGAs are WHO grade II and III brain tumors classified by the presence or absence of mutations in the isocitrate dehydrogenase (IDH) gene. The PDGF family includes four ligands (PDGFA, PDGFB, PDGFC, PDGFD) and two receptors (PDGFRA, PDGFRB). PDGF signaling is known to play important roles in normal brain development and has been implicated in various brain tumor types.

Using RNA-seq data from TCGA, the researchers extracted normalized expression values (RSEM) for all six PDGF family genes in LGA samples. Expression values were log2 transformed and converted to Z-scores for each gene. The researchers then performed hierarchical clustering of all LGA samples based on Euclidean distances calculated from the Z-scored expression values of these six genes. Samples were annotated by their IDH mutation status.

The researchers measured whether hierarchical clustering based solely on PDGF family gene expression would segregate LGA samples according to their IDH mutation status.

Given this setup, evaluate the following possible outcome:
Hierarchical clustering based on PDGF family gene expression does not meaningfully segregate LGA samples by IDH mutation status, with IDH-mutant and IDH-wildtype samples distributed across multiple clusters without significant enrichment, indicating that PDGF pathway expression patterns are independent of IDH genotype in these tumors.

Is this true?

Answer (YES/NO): NO